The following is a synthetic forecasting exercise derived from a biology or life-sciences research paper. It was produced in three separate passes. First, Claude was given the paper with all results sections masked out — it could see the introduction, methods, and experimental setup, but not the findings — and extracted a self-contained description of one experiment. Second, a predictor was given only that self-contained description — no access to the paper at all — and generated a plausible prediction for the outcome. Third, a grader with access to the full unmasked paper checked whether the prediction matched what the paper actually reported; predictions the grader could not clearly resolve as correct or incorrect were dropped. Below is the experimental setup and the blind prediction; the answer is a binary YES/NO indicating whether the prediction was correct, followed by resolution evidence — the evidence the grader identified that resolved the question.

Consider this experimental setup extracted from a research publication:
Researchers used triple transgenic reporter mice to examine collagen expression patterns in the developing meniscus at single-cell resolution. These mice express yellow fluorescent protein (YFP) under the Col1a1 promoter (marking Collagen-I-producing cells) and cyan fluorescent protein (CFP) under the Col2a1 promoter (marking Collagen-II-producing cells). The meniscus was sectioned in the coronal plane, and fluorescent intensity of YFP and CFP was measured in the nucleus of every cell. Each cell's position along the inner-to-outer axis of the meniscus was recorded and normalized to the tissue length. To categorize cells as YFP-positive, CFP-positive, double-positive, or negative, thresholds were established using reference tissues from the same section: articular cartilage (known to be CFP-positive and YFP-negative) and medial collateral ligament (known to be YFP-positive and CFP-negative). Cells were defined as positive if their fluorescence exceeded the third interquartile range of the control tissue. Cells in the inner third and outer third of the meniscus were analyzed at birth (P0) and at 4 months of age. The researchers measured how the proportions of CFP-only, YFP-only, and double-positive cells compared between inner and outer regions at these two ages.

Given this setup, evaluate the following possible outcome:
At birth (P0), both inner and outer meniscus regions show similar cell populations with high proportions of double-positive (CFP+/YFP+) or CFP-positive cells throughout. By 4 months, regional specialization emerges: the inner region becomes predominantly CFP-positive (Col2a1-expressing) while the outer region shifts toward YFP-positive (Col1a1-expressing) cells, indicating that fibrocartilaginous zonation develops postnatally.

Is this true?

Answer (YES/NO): NO